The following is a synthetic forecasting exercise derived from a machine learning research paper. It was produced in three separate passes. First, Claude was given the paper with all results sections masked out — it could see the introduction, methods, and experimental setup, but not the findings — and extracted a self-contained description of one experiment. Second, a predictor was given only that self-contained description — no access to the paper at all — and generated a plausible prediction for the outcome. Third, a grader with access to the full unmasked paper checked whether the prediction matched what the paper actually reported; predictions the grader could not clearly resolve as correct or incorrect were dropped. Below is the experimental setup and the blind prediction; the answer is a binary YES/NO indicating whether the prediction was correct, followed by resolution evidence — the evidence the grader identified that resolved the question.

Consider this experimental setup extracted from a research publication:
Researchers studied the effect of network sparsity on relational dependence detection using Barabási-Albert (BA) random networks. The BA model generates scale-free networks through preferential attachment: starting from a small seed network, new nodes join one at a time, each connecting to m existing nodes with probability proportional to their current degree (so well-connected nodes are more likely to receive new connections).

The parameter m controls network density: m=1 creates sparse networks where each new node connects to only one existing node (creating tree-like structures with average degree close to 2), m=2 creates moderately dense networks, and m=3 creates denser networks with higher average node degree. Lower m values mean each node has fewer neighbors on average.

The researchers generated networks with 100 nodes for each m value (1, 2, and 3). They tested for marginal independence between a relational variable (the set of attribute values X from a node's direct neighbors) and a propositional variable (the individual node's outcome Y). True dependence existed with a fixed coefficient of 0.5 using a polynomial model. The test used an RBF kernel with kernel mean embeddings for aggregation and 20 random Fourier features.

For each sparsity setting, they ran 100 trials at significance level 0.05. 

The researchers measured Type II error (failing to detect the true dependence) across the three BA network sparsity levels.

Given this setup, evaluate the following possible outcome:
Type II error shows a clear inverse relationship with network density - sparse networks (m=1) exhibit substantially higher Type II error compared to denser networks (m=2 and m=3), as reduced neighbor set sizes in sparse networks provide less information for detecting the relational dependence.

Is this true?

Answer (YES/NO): NO